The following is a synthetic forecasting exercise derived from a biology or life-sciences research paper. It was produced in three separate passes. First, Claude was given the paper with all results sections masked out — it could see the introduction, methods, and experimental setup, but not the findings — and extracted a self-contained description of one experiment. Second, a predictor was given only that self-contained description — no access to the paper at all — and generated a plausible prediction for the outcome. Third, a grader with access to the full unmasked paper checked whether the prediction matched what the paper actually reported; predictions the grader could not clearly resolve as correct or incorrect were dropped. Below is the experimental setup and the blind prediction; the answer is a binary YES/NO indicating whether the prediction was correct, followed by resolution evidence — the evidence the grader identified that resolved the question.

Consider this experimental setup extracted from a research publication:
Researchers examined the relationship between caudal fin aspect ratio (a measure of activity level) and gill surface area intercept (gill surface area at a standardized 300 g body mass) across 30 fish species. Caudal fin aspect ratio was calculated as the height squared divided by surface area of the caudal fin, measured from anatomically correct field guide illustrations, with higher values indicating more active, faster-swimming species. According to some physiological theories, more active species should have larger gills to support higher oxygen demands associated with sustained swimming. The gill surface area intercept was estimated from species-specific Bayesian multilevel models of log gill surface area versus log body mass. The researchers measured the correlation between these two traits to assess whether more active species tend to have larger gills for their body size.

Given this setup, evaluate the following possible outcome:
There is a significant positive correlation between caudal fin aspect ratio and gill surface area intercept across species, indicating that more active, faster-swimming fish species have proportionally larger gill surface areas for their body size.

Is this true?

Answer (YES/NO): NO